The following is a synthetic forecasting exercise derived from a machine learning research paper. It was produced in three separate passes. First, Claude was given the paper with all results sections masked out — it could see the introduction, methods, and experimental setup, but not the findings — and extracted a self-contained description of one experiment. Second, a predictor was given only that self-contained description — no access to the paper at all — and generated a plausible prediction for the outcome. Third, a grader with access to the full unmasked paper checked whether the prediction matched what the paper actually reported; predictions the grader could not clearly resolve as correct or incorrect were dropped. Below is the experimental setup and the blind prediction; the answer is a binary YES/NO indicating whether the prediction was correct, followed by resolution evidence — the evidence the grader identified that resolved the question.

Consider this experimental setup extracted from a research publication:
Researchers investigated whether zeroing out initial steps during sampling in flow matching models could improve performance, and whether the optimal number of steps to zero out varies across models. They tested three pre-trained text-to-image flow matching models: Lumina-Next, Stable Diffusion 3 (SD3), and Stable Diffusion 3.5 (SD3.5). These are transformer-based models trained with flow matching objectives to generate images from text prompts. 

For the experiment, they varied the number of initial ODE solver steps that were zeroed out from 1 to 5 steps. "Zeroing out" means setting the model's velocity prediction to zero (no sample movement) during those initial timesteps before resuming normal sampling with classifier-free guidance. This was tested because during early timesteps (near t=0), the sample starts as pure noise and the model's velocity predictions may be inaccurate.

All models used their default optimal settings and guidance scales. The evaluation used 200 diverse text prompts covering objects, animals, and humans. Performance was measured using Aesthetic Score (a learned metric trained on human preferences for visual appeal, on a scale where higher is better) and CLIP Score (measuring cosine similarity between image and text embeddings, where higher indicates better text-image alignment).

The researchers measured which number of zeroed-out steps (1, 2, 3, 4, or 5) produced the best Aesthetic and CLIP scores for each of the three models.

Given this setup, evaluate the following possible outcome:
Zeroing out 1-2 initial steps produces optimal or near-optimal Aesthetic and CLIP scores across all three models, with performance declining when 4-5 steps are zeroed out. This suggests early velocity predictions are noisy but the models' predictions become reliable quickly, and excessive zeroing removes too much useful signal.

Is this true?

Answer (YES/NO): YES